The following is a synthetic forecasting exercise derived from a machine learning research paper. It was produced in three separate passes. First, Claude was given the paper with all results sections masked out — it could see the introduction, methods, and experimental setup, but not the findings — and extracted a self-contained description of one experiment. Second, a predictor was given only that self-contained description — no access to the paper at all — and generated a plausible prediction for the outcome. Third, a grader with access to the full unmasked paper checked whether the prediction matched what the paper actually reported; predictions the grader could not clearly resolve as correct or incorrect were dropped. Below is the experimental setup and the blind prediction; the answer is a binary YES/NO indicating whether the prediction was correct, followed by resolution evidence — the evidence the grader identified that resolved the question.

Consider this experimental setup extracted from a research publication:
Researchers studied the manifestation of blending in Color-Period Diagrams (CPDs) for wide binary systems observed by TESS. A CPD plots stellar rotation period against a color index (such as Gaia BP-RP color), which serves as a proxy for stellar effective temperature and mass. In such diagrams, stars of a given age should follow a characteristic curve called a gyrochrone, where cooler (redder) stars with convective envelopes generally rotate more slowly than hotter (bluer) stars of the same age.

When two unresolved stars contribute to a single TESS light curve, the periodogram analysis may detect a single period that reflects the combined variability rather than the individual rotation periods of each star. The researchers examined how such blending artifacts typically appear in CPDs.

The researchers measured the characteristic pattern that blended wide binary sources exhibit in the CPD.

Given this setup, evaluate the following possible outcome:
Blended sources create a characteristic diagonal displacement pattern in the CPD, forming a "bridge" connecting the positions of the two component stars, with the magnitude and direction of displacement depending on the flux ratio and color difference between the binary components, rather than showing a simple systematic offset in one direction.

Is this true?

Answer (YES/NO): NO